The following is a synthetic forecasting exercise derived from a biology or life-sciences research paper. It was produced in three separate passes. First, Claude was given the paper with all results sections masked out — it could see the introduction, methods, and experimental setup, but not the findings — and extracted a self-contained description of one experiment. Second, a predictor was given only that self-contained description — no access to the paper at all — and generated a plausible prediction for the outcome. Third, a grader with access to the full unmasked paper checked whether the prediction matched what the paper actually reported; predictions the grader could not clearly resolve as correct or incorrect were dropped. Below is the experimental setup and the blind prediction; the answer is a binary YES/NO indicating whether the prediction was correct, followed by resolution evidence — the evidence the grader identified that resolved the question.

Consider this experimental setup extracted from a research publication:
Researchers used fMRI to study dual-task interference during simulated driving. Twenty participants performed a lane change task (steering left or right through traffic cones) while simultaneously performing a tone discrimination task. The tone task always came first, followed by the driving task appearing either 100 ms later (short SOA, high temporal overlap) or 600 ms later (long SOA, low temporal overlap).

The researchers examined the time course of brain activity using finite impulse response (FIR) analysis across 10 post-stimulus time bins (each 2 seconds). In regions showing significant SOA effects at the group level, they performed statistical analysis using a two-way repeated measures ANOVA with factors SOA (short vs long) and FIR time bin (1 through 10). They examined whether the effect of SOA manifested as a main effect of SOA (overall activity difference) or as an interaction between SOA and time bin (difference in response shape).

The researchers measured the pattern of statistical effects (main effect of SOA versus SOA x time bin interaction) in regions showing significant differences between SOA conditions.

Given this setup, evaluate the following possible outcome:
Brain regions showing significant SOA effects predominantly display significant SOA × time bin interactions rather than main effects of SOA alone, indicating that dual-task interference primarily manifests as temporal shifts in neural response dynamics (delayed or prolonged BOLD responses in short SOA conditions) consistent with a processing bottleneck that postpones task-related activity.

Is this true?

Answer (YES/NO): YES